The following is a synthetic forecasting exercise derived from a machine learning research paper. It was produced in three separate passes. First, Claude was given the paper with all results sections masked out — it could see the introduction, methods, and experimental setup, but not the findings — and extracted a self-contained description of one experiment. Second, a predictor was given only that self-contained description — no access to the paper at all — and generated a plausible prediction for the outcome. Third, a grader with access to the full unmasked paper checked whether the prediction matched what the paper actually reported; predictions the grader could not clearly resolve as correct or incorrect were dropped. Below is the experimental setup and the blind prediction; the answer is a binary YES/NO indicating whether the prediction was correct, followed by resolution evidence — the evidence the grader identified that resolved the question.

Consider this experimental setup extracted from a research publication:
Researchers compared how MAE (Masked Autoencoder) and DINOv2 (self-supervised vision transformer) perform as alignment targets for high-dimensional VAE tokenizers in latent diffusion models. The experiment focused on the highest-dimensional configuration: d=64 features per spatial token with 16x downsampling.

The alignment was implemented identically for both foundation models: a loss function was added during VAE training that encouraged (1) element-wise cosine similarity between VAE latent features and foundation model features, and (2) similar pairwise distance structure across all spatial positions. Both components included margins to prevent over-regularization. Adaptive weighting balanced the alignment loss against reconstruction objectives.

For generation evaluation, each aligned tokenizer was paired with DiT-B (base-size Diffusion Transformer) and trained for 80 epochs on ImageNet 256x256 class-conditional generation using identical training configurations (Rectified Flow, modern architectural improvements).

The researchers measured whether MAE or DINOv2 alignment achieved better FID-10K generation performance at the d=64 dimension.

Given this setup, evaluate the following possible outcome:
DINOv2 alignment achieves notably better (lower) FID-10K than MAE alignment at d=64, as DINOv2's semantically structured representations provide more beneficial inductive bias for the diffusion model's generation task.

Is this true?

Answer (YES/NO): NO